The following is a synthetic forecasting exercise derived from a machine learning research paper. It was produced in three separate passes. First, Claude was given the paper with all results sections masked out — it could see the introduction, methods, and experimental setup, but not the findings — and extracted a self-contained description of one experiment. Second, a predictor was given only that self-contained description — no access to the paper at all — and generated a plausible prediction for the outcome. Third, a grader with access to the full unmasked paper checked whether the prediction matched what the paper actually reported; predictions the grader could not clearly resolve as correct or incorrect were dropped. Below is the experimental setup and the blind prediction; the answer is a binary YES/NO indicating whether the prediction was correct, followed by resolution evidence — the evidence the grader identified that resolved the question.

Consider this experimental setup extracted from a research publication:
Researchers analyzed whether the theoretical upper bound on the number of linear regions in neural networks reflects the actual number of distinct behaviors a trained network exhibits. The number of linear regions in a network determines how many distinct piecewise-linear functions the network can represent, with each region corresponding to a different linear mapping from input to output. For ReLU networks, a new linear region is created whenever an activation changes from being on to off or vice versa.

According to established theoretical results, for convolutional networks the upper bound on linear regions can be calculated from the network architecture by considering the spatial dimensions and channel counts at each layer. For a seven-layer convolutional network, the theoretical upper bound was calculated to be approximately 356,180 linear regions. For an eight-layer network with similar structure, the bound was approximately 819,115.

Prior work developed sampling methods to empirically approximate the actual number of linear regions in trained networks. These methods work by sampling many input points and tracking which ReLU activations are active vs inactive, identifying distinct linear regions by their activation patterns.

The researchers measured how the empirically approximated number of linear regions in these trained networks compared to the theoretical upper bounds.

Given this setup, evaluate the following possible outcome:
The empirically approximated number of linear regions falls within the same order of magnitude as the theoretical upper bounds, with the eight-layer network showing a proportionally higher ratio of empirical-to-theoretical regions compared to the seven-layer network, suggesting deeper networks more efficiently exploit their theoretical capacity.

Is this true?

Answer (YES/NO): NO